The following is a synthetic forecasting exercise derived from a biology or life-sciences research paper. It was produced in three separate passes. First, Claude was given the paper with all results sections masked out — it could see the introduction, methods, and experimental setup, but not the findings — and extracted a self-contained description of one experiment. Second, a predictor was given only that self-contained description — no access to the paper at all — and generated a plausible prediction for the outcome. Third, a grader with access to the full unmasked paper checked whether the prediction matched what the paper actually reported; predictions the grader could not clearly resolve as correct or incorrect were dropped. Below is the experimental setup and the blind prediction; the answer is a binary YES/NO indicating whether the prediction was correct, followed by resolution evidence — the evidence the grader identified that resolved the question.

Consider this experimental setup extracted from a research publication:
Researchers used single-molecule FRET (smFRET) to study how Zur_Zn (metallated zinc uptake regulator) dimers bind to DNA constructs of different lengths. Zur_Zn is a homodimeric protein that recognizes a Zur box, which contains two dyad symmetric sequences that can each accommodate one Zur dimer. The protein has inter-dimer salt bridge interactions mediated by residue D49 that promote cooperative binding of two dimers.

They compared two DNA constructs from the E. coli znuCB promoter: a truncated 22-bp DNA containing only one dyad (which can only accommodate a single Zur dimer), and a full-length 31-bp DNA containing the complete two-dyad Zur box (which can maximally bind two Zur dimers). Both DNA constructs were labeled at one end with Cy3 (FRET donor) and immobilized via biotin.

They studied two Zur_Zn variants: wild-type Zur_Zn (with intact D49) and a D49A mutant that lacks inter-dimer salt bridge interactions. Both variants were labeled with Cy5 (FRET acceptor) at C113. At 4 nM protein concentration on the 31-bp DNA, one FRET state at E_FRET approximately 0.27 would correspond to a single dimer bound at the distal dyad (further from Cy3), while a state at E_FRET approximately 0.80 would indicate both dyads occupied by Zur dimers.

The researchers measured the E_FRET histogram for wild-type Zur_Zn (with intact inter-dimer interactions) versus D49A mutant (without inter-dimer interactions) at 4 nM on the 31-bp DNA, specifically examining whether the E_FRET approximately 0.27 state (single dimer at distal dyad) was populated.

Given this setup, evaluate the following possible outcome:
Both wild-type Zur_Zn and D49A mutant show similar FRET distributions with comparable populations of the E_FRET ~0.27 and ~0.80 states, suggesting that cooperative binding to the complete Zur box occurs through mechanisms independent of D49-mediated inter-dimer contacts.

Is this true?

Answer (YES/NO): NO